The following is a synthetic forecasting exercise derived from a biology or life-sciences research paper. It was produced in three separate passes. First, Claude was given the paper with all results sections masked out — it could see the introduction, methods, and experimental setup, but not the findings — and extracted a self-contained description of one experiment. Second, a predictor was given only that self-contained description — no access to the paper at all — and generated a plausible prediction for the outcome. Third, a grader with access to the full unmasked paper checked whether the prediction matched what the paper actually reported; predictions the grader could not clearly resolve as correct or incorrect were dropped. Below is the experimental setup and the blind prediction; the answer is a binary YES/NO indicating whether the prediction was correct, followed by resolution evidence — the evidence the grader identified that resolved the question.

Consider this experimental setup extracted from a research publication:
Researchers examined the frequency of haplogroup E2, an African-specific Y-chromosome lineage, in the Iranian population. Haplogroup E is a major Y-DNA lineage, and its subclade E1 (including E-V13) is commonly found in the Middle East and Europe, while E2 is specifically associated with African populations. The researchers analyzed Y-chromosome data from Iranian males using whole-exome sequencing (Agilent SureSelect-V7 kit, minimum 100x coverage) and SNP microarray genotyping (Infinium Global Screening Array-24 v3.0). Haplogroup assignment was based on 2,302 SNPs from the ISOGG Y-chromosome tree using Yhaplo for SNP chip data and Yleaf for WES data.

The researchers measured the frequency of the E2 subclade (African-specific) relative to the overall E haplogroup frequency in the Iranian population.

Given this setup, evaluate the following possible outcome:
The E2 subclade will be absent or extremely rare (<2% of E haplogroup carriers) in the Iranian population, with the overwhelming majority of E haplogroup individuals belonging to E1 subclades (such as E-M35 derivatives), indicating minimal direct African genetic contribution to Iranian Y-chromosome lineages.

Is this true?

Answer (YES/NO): YES